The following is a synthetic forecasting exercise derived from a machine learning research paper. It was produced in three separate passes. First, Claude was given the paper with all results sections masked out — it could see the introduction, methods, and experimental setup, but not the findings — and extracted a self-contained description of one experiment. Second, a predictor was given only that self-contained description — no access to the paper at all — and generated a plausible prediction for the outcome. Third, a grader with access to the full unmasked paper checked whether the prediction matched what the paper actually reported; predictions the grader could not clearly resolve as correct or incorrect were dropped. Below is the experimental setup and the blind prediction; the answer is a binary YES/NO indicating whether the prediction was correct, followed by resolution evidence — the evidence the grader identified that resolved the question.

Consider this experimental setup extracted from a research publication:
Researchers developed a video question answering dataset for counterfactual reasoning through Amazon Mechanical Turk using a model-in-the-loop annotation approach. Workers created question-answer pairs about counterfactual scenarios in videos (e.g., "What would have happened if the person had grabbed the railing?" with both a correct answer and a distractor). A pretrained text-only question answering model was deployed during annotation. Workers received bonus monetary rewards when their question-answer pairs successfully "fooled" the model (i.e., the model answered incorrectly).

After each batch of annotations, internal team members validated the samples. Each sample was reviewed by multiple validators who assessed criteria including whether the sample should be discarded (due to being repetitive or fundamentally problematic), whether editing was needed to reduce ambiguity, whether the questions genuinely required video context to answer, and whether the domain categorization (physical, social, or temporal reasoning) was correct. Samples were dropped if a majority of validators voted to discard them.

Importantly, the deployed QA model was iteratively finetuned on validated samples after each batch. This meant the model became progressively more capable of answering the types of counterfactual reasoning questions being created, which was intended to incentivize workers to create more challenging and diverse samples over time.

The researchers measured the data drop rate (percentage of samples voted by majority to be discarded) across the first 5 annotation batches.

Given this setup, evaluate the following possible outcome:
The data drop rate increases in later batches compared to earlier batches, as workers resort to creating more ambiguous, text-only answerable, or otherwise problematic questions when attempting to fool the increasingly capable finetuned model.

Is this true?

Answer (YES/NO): NO